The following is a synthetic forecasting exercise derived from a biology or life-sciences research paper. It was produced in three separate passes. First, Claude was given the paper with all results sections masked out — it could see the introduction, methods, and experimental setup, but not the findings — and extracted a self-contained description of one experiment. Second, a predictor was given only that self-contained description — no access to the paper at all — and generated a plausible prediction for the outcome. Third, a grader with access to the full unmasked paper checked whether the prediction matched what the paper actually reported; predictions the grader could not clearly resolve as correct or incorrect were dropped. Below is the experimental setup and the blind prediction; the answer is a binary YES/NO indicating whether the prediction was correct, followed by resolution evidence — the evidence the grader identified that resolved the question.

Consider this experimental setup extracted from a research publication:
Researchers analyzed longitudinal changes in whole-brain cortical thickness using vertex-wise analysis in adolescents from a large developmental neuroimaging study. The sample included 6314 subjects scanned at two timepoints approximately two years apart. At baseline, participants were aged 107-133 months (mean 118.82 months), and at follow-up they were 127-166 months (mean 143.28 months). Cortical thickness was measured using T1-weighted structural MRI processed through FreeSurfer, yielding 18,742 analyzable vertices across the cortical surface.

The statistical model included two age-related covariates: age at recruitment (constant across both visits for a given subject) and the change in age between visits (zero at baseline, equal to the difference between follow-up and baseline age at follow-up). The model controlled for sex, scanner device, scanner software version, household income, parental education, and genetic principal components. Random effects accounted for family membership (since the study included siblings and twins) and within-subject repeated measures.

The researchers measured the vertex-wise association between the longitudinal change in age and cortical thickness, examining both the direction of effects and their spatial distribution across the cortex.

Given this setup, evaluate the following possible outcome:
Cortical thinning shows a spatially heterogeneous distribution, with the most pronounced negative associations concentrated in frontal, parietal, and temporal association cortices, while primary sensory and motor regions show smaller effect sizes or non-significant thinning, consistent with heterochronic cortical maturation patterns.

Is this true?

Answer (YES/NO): NO